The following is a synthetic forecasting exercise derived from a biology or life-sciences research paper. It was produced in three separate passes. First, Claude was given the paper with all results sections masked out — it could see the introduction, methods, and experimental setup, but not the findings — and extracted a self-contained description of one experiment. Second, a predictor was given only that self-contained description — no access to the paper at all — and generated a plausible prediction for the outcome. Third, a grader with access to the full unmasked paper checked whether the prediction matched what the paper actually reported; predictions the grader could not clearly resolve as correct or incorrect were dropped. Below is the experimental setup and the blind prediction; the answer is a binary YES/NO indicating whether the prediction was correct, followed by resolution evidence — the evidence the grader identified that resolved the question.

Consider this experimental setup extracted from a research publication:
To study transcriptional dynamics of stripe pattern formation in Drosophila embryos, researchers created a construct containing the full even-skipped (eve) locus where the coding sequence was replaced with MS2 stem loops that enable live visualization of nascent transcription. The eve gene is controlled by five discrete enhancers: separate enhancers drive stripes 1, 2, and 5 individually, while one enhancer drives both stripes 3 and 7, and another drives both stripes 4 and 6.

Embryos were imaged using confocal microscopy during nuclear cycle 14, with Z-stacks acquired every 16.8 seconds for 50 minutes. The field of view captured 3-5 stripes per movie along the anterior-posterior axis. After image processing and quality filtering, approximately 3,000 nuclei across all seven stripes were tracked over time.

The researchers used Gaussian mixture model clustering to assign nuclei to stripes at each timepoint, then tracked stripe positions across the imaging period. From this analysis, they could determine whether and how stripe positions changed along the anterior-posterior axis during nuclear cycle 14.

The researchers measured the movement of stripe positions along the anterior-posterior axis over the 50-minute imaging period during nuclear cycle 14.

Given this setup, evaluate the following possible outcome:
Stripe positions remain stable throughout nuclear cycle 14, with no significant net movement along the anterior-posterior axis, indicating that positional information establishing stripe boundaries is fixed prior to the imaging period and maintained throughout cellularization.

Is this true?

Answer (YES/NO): NO